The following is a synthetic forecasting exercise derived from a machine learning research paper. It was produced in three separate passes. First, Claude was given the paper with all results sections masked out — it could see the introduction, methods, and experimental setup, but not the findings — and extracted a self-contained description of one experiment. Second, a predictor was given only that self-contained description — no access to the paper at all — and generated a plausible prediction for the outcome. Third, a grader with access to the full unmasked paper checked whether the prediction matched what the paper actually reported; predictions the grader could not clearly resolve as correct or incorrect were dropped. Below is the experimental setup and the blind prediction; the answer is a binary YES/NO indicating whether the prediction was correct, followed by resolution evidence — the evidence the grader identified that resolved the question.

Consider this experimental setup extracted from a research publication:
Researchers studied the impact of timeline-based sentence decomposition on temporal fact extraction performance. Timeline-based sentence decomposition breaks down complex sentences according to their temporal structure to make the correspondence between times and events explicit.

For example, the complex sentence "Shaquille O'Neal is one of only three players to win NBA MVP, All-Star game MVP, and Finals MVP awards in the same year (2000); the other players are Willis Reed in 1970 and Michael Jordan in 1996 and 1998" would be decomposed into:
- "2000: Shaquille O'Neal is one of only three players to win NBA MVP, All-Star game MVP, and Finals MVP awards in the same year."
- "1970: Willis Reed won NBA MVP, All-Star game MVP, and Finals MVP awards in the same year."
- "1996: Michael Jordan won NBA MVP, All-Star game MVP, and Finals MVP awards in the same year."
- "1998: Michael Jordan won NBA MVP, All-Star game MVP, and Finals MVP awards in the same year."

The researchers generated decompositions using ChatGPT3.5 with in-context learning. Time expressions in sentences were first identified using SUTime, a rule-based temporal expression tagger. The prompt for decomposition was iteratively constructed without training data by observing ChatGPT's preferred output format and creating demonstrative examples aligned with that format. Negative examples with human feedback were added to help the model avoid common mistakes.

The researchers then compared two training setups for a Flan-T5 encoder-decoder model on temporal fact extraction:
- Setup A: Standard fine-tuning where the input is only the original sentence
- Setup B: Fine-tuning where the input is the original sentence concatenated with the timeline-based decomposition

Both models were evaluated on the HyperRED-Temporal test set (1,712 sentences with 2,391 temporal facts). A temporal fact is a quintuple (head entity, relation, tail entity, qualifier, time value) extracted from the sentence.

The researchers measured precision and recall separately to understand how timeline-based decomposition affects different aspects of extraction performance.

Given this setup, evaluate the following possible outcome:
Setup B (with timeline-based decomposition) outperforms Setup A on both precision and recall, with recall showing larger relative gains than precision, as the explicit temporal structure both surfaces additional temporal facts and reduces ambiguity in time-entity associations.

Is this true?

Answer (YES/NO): YES